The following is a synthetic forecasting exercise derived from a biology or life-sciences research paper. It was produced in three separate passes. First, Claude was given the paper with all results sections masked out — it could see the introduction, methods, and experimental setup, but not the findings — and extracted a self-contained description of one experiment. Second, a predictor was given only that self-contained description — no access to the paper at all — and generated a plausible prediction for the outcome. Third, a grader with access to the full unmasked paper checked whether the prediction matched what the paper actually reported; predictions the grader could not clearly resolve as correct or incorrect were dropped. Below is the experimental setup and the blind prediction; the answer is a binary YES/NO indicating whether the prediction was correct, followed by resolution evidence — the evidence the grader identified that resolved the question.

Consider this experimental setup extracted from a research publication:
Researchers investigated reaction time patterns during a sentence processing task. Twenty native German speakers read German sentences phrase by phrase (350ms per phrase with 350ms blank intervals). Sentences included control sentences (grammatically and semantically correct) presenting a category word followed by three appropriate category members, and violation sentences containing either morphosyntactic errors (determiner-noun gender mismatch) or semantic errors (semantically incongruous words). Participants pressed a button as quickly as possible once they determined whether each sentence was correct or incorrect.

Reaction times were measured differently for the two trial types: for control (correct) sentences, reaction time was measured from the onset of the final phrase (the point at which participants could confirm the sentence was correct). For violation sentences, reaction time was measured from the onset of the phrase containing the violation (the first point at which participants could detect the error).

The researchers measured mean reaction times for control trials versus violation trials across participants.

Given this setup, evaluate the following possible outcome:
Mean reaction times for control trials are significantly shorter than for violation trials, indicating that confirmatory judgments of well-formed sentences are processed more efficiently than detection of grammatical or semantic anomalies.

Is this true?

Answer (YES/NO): YES